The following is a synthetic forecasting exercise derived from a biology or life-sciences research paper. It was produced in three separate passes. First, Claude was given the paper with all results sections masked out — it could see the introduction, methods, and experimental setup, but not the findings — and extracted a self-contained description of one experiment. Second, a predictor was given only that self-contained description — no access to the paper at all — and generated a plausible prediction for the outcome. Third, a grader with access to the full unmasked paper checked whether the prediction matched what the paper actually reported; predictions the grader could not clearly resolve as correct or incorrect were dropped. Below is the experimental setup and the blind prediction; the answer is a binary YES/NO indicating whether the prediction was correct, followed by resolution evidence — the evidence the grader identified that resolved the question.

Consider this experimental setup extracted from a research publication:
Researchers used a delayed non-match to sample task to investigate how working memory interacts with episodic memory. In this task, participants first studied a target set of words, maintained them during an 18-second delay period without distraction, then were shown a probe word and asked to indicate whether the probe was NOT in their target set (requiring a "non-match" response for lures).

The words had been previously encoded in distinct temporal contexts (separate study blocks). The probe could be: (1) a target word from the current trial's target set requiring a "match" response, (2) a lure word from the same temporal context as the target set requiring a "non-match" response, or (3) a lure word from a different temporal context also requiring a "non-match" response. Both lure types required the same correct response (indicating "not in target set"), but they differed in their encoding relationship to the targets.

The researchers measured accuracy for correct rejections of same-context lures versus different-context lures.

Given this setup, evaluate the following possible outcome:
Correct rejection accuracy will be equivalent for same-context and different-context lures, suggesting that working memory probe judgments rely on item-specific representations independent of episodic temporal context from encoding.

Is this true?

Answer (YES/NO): NO